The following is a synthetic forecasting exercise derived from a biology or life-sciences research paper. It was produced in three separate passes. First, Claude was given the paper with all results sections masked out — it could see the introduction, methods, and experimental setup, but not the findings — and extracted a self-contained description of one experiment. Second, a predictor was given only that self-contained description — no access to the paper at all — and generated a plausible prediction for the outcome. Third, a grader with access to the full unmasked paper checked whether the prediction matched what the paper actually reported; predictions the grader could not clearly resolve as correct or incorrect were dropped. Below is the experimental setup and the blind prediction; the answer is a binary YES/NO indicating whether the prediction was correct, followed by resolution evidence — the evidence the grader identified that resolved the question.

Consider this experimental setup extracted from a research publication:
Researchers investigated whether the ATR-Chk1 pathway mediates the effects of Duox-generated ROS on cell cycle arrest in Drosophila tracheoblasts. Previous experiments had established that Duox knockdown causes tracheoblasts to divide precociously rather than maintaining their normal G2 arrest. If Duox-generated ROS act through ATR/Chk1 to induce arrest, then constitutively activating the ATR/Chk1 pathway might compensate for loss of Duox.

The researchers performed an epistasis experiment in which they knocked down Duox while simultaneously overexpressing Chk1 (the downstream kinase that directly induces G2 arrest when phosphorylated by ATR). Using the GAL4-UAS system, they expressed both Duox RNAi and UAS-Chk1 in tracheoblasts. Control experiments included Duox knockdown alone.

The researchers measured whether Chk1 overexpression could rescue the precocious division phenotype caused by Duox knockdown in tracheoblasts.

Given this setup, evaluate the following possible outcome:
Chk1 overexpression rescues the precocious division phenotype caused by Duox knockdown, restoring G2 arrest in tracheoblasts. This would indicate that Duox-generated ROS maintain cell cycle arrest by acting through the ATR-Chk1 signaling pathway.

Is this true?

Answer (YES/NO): NO